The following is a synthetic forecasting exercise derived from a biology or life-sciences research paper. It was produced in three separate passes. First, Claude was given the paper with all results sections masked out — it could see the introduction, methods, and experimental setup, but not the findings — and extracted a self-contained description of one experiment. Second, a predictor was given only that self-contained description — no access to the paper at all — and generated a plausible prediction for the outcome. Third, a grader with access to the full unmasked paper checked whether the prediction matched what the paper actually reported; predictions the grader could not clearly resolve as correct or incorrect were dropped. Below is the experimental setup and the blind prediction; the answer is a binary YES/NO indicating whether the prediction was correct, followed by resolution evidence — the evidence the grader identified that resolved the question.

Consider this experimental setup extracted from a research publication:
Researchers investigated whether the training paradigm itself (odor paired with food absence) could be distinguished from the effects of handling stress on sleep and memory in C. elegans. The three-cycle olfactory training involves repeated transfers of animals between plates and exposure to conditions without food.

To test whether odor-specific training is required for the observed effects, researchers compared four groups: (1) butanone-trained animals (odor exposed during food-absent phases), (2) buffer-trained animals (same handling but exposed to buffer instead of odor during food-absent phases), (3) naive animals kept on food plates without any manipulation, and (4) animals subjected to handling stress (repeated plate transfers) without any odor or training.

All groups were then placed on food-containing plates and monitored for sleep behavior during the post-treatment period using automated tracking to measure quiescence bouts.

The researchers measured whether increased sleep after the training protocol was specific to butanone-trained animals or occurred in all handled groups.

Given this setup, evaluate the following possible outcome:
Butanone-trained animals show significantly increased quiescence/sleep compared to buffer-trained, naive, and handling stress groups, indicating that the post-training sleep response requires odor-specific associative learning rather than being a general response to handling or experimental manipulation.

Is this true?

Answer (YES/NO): NO